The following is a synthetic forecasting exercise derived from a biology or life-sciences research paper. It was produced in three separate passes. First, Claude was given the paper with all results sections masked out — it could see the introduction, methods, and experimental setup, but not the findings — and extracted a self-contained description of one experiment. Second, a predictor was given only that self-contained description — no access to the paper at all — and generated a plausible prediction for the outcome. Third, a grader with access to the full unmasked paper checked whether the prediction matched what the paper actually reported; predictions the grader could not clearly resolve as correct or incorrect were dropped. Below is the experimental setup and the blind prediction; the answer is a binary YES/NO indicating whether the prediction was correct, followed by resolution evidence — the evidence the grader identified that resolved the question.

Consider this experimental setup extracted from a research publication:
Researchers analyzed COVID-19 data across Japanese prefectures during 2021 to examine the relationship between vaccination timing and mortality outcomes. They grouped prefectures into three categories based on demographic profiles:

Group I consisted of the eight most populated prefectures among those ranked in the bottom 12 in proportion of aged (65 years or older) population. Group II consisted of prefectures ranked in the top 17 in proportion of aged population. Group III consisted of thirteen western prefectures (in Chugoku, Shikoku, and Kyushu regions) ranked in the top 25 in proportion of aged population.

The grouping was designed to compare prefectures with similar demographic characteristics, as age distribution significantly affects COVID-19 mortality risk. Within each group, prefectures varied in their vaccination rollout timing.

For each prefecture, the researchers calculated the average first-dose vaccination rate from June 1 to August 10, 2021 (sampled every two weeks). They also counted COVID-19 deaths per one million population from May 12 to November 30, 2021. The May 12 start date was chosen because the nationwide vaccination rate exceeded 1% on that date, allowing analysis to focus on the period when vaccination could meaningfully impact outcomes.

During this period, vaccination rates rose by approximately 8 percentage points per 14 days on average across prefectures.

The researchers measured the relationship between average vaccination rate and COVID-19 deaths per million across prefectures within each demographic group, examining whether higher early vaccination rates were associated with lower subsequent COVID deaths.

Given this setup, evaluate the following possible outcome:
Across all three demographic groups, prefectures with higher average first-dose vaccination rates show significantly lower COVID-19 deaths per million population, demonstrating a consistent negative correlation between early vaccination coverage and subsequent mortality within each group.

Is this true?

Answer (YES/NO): NO